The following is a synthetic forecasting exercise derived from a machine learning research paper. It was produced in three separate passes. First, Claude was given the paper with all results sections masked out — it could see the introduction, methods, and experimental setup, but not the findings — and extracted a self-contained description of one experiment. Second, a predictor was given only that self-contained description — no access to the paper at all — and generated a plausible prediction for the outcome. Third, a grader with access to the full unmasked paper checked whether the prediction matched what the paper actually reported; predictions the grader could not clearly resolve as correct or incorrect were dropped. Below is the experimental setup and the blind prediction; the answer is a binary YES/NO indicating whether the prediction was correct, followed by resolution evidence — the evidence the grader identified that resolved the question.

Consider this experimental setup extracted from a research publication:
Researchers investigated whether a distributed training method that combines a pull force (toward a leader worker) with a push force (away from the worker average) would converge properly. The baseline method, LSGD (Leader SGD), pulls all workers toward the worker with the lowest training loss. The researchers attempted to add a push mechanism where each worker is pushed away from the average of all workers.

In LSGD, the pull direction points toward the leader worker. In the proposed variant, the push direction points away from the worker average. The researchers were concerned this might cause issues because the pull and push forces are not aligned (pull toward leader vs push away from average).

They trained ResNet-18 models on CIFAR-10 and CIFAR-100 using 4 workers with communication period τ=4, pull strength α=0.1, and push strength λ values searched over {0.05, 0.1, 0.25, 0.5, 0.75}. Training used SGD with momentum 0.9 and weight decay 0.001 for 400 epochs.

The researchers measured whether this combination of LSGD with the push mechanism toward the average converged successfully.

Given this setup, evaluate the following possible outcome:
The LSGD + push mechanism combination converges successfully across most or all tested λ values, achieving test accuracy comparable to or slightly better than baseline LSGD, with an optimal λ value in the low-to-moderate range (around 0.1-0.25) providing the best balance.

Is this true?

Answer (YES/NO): NO